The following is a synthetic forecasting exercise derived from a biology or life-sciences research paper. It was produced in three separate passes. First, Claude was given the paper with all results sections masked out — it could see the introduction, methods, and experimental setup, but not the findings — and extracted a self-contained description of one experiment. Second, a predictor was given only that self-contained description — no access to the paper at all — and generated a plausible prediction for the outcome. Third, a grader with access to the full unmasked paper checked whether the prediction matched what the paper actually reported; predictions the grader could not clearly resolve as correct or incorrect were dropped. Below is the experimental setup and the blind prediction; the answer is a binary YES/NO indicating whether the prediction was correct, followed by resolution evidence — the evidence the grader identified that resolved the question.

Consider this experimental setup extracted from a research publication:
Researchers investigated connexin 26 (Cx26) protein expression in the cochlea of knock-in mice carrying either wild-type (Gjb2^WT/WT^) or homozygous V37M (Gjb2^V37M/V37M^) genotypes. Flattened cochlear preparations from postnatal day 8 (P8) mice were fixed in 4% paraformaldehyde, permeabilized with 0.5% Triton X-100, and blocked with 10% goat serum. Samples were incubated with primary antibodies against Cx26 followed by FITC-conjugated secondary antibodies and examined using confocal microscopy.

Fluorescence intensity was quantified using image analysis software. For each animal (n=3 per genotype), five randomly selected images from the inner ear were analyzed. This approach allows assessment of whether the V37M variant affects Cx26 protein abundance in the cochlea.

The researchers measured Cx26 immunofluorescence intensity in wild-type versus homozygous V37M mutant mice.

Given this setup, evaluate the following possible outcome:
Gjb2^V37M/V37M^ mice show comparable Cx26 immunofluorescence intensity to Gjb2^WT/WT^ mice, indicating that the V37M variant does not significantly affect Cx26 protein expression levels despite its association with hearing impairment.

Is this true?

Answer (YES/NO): YES